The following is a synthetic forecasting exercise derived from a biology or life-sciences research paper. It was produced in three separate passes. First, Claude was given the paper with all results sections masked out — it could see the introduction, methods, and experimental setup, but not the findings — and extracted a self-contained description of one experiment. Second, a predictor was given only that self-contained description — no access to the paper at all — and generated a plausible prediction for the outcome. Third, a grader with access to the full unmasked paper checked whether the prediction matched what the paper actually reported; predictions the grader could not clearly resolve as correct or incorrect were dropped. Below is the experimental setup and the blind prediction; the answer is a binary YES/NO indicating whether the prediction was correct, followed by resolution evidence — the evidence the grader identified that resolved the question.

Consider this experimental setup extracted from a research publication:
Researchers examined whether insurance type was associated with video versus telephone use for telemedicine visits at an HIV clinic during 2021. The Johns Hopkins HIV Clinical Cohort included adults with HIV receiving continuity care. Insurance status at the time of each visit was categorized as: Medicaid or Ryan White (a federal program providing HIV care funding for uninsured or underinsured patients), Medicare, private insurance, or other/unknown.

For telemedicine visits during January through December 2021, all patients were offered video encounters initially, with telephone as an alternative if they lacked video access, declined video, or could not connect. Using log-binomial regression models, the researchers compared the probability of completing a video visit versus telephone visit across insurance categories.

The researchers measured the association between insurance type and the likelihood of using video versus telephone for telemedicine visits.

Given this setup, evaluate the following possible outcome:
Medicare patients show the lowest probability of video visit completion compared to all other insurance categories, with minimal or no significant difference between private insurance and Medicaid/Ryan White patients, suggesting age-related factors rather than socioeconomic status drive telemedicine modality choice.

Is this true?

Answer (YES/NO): NO